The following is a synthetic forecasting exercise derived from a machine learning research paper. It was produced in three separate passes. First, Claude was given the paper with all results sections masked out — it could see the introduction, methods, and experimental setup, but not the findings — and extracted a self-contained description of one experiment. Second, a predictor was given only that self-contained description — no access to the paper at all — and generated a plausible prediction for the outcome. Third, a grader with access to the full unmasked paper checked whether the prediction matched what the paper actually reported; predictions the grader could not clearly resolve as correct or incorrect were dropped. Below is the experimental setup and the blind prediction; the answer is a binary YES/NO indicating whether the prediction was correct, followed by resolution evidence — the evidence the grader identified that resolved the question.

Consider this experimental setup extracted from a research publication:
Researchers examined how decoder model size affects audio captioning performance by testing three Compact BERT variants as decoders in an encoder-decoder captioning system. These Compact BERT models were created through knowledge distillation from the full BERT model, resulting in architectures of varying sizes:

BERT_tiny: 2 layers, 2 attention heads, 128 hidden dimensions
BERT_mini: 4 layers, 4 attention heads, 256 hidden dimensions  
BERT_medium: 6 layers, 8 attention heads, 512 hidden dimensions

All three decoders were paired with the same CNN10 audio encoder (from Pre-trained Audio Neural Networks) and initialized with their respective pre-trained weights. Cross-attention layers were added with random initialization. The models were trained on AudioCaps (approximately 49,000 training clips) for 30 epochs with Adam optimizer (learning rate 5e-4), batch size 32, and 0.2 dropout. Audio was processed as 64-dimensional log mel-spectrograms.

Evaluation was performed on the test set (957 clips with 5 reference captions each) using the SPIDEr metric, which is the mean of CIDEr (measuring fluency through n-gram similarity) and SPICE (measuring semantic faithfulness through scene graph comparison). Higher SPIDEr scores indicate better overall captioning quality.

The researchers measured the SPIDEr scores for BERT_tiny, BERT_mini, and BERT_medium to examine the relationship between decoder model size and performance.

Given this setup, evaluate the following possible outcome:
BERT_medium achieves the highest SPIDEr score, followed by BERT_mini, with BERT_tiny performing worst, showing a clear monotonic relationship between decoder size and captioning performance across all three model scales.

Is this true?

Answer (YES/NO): NO